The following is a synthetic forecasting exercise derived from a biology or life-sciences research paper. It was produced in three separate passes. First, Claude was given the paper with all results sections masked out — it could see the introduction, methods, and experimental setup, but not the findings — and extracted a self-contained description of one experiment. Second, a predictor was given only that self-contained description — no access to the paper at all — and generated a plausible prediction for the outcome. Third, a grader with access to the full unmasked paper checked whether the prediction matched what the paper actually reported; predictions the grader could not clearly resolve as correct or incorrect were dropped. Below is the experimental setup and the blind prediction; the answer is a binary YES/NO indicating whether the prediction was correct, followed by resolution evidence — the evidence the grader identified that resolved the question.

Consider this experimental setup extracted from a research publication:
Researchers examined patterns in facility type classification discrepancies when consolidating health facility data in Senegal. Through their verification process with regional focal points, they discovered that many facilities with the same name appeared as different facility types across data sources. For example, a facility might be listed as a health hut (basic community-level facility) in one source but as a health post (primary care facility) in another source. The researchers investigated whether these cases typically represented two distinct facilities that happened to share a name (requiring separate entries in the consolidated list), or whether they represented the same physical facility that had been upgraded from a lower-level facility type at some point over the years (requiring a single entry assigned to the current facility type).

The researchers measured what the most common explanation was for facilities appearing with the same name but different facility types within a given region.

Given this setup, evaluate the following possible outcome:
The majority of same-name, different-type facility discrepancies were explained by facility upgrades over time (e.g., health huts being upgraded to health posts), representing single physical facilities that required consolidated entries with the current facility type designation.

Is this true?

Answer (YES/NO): YES